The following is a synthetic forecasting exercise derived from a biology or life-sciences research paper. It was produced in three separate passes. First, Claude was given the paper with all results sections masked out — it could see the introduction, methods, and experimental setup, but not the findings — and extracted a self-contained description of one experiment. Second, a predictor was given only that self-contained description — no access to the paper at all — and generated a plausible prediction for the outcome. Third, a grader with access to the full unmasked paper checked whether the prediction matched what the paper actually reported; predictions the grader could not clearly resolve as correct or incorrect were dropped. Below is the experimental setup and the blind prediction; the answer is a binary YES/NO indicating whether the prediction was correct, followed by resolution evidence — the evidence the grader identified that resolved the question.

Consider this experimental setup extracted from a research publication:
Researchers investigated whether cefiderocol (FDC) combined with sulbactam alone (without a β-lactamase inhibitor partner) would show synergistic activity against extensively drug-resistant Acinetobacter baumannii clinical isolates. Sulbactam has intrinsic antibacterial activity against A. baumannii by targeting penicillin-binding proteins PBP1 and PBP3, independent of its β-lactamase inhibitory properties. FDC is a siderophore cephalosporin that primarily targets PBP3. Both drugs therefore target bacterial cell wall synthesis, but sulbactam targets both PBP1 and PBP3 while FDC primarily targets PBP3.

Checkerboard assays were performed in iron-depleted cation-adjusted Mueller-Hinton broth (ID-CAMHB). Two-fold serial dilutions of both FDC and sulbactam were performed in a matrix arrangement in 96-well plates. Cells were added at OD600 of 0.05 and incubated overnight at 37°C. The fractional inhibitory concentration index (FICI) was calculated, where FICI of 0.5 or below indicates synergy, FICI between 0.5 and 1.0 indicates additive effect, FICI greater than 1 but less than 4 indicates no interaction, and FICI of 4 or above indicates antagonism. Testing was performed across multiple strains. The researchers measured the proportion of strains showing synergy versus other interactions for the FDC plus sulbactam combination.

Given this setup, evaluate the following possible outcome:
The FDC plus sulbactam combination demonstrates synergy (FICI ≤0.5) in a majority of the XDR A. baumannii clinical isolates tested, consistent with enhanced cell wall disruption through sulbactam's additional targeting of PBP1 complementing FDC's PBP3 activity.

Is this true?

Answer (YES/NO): YES